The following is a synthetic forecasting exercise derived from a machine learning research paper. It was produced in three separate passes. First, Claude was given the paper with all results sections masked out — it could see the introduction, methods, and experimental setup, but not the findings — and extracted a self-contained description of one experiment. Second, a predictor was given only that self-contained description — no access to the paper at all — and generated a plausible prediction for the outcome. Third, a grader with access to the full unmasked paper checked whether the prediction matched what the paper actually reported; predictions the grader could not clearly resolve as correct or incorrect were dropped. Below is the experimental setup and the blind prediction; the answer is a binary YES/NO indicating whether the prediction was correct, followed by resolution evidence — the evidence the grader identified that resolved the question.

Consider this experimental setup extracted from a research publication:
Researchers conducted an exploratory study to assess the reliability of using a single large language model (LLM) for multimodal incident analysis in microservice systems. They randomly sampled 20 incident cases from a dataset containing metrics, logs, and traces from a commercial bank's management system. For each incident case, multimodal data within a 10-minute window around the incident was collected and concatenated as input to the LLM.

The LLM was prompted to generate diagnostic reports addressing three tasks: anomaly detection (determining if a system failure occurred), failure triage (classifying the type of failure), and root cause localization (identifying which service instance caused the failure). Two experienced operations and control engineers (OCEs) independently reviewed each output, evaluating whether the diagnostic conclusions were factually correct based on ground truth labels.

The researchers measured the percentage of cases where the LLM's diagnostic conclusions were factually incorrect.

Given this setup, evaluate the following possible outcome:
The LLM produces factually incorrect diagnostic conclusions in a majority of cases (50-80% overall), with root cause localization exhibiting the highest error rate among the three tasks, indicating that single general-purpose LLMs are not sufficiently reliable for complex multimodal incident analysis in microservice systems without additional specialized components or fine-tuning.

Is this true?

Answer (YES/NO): NO